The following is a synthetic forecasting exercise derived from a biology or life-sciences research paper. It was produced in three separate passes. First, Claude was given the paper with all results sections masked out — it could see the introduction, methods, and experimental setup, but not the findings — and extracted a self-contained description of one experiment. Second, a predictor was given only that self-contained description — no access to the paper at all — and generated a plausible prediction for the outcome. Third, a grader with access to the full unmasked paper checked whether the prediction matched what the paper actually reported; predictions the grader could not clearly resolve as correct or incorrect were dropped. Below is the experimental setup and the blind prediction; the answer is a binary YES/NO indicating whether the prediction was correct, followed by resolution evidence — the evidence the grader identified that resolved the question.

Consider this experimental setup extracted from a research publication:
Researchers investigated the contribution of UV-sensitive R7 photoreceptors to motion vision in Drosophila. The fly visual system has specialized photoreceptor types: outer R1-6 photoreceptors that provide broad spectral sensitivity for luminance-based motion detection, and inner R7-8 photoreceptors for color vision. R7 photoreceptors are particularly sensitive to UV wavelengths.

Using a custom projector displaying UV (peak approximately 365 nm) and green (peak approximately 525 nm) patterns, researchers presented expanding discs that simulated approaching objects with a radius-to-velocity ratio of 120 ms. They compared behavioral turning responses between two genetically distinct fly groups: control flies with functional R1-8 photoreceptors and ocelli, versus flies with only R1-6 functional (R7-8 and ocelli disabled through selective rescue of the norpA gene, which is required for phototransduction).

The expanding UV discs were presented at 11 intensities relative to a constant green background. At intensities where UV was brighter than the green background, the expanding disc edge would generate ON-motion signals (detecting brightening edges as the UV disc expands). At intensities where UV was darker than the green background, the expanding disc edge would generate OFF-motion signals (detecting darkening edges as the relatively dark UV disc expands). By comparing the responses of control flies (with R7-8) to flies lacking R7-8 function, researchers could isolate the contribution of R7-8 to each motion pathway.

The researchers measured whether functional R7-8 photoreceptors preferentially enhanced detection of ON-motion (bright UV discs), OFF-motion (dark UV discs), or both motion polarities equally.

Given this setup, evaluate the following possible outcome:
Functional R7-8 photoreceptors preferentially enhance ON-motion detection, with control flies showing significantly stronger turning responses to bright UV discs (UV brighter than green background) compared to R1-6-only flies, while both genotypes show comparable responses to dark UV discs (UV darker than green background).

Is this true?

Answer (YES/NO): YES